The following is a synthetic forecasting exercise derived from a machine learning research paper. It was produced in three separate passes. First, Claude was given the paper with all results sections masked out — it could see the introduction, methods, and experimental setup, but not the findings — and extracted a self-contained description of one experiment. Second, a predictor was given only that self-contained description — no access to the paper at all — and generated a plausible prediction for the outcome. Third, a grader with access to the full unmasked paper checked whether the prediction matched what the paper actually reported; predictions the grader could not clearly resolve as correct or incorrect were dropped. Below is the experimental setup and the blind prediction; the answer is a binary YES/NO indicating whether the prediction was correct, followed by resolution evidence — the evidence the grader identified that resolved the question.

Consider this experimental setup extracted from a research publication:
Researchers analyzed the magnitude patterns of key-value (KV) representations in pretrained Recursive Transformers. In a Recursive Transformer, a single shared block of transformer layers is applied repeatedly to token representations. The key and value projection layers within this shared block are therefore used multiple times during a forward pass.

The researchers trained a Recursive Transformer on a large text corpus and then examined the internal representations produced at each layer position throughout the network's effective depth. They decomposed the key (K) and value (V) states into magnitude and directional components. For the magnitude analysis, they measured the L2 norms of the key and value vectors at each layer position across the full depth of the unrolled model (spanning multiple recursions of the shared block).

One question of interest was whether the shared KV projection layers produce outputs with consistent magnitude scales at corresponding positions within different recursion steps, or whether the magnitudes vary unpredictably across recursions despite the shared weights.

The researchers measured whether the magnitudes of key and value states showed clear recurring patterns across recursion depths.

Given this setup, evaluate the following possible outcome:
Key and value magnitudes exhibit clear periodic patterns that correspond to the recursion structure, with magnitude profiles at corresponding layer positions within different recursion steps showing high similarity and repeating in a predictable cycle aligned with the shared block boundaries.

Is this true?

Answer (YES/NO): YES